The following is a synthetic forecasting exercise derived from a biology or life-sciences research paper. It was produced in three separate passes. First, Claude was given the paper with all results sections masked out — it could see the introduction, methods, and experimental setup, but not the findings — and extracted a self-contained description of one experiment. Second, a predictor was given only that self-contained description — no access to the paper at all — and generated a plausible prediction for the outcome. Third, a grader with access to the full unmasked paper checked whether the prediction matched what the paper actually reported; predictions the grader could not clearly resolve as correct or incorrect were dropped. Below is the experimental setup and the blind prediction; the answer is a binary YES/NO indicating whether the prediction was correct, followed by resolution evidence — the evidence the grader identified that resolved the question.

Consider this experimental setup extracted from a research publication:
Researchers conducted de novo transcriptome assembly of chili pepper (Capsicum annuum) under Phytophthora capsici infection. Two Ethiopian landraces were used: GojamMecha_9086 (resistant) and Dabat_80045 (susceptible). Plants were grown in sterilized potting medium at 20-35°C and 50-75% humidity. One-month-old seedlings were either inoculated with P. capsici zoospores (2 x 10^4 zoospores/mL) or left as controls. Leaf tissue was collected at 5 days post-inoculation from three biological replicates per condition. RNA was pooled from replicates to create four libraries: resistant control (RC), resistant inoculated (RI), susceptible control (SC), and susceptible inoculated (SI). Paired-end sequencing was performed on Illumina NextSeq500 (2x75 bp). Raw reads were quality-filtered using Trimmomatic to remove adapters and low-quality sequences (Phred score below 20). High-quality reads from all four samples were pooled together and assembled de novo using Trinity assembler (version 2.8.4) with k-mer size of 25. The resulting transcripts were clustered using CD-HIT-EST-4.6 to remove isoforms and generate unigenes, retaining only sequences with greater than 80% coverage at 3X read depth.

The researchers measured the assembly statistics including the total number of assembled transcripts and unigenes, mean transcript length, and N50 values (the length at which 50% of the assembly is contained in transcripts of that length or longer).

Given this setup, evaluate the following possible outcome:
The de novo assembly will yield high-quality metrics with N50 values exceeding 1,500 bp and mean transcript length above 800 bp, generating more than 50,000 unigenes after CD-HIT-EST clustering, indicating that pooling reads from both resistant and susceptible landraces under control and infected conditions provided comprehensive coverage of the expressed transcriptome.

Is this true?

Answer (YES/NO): NO